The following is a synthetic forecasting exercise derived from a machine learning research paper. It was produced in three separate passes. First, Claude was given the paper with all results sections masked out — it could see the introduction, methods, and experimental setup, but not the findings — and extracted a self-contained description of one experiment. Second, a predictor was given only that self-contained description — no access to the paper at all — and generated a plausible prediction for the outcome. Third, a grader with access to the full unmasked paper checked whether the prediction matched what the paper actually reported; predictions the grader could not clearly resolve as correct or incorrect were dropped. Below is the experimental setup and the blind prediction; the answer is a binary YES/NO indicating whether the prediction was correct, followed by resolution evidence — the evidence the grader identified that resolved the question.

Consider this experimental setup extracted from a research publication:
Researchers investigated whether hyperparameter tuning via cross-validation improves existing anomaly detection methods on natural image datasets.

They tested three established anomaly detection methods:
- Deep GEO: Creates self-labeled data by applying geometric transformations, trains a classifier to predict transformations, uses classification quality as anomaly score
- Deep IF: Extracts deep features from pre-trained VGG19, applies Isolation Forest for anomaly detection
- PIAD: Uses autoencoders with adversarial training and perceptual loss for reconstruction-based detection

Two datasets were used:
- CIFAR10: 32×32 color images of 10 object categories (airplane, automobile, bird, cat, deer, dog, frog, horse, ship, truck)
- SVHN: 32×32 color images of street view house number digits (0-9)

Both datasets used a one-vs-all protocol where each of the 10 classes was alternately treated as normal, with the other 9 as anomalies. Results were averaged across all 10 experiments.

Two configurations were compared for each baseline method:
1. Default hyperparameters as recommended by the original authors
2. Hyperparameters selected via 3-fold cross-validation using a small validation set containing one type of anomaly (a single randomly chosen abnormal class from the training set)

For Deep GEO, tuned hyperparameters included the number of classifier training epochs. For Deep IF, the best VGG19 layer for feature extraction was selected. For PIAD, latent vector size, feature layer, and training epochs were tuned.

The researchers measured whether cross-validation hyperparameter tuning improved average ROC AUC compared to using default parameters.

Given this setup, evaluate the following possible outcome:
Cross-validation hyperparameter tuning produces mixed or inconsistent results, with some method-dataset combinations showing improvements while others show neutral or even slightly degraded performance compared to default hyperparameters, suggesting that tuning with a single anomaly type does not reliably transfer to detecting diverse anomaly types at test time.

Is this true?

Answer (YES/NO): NO